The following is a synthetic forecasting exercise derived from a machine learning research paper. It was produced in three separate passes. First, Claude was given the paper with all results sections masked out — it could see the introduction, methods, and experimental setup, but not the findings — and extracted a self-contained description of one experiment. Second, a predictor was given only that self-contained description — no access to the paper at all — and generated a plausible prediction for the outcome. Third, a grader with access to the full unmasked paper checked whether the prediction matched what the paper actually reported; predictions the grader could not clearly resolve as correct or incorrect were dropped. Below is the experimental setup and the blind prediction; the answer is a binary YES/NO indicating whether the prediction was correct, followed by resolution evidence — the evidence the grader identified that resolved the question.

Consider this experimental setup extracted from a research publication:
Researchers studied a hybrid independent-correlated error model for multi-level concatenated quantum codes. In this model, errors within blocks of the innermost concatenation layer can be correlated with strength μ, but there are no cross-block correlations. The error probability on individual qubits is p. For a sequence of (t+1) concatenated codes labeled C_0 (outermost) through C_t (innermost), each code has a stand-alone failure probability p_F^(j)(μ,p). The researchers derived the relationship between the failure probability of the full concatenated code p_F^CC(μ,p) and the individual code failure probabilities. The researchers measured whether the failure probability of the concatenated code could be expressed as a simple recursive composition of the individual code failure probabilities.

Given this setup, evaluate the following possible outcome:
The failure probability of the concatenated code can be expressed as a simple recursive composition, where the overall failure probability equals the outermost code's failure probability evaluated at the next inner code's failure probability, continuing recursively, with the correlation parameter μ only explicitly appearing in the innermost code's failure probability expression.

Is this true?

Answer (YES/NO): YES